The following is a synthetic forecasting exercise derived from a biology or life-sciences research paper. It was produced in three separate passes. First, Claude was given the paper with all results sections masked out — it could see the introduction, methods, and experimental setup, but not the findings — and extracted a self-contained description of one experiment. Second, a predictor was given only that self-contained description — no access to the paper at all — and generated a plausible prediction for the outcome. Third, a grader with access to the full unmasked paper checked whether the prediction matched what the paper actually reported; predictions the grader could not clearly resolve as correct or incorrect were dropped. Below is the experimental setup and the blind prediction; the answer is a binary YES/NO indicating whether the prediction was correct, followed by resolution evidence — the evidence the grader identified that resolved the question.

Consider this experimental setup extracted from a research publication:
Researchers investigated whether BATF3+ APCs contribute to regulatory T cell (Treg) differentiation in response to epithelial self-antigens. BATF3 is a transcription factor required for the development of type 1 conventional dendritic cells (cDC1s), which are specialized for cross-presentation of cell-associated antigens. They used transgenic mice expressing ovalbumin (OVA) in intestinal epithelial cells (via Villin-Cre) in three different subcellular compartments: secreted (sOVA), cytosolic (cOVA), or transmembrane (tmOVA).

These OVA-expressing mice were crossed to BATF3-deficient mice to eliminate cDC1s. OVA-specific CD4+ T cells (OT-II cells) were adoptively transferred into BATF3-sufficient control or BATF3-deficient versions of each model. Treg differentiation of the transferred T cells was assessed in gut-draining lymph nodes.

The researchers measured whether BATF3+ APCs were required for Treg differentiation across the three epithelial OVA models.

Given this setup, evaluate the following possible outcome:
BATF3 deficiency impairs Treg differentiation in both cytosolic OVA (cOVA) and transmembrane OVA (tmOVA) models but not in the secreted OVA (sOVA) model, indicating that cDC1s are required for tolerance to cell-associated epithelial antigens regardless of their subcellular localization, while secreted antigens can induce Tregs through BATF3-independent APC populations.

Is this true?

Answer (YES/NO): NO